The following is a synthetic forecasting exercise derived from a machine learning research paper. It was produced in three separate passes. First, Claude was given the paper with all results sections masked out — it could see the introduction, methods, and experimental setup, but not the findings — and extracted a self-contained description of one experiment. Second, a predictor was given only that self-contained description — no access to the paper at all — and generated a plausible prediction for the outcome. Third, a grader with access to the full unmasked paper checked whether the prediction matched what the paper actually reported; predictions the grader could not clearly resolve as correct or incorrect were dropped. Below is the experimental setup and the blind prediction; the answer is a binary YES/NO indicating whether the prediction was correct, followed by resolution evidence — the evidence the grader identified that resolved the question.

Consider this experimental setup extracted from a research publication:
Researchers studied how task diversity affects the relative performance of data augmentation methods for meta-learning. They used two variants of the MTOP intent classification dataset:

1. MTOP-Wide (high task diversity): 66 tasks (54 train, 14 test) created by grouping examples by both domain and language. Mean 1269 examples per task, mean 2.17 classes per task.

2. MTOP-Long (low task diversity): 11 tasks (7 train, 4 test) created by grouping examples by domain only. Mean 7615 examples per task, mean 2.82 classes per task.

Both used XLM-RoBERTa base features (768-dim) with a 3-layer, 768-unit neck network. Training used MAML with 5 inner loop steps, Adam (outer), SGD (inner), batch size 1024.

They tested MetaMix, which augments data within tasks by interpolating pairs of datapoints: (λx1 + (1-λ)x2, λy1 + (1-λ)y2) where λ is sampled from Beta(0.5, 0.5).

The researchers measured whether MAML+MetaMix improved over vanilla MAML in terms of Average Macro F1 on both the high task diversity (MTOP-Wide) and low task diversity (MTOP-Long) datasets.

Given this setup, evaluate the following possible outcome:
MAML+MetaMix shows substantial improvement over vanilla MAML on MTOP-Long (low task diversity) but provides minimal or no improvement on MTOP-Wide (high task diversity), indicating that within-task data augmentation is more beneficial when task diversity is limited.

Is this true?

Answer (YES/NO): NO